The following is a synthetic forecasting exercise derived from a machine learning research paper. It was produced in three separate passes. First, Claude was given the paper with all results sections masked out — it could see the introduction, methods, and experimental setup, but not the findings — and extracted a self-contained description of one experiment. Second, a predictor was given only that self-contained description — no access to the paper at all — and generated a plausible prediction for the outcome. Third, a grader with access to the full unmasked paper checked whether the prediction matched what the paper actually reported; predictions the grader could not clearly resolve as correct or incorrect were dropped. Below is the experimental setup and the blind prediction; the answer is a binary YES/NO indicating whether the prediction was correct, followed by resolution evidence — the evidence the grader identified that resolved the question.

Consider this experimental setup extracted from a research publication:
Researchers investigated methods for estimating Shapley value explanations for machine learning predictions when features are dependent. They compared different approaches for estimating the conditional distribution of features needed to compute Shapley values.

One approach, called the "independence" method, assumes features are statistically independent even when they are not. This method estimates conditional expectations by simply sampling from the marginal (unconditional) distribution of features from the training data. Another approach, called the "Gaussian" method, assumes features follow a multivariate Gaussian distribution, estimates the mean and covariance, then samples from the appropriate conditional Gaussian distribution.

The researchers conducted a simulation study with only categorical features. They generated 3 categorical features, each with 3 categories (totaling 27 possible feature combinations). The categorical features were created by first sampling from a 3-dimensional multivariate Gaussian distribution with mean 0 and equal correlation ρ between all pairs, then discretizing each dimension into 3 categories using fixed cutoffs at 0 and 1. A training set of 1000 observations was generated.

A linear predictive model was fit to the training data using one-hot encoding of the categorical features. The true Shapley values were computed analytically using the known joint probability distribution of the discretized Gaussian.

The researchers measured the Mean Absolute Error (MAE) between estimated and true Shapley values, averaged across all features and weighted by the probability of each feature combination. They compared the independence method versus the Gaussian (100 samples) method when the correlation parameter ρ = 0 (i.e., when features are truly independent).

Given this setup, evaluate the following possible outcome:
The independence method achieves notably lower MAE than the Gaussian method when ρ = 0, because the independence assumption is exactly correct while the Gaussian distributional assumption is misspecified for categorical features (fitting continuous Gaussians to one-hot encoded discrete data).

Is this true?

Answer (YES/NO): NO